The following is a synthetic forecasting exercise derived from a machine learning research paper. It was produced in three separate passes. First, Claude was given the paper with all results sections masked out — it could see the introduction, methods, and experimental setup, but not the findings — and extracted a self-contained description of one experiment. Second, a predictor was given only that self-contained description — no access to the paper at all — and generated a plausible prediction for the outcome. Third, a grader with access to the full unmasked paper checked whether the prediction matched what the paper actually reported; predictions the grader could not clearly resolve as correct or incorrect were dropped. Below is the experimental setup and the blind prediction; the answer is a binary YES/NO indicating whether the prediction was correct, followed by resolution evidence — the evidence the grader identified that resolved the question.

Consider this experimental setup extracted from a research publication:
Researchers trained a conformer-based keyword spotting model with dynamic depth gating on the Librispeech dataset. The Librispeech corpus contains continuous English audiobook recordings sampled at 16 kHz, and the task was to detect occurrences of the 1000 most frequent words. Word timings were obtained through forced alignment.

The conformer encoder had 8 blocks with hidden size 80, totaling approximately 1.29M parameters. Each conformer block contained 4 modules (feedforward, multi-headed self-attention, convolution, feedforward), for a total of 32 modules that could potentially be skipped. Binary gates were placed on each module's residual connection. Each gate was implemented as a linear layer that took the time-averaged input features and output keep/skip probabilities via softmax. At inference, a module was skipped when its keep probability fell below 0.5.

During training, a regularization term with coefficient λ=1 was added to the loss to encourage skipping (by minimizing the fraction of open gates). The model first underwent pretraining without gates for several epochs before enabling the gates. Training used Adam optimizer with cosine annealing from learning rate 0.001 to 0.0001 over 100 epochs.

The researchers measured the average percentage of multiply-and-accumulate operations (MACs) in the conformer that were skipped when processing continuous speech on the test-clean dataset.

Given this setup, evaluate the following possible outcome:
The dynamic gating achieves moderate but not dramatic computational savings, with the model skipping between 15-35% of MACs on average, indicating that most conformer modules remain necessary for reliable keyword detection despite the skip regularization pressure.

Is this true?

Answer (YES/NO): YES